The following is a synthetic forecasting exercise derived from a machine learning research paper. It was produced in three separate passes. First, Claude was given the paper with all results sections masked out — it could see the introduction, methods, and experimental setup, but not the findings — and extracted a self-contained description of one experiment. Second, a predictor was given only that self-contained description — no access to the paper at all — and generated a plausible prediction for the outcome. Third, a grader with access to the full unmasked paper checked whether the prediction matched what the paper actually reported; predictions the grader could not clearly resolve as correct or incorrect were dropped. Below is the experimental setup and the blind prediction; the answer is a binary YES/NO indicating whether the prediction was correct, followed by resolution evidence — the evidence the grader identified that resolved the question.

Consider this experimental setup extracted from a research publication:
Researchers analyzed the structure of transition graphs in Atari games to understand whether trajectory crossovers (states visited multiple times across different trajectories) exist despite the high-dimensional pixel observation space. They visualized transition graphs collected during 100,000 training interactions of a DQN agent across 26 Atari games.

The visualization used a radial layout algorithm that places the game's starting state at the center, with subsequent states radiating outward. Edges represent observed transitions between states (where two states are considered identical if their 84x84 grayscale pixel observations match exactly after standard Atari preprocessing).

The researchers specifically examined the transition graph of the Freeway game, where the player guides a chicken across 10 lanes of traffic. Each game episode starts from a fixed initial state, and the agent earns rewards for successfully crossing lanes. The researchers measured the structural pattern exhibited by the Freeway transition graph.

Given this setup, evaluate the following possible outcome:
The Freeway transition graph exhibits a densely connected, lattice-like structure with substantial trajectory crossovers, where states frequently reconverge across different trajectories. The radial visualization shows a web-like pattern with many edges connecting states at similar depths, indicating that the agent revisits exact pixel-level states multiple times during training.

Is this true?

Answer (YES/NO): NO